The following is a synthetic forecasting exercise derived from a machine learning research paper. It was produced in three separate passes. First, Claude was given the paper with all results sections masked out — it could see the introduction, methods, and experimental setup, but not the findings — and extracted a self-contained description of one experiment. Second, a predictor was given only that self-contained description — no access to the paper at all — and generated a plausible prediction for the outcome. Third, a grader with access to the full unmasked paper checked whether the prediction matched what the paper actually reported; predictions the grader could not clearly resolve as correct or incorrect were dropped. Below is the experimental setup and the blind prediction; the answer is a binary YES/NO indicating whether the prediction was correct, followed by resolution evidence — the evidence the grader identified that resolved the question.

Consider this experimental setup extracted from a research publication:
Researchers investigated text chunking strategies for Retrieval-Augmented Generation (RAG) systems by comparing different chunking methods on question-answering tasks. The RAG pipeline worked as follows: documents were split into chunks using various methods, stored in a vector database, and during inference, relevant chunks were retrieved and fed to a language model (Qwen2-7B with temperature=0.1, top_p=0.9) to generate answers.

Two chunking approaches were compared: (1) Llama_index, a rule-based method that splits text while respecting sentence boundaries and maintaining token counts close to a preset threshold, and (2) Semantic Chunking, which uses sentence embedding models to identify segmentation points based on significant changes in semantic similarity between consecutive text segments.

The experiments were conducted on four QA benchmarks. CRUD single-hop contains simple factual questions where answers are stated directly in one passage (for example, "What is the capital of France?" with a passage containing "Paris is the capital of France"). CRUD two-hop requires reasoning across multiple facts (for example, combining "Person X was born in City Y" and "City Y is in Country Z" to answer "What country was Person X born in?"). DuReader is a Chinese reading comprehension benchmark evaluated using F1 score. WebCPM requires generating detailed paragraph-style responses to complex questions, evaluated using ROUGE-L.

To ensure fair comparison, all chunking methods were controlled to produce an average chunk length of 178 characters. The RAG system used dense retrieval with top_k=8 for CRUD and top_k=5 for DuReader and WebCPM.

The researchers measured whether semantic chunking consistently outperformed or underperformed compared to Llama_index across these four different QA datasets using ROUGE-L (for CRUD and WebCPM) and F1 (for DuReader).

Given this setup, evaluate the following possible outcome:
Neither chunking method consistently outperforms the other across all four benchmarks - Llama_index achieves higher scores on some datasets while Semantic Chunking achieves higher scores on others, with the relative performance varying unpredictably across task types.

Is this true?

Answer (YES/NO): YES